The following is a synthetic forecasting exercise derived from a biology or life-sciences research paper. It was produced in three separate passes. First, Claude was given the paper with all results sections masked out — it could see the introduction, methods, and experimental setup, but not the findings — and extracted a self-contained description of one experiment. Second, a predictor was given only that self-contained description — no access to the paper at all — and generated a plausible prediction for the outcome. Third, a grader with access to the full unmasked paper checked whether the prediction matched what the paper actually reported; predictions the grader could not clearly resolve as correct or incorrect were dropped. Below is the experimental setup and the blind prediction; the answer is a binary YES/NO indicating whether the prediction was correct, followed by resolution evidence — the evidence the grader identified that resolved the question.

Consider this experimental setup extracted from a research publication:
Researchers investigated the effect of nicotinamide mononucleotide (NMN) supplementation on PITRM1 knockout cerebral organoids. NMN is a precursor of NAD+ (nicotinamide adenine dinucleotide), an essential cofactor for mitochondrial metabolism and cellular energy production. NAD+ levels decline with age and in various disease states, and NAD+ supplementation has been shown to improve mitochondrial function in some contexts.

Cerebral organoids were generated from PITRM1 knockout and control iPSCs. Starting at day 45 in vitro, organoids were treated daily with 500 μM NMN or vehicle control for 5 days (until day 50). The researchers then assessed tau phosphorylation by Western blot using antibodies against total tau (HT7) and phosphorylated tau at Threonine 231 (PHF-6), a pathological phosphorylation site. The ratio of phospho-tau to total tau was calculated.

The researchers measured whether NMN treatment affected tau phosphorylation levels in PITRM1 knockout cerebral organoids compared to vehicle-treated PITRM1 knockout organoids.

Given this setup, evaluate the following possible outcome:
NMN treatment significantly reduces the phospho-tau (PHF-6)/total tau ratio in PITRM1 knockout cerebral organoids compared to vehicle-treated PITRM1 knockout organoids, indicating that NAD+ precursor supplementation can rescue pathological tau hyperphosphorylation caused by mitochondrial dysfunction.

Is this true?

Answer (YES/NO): YES